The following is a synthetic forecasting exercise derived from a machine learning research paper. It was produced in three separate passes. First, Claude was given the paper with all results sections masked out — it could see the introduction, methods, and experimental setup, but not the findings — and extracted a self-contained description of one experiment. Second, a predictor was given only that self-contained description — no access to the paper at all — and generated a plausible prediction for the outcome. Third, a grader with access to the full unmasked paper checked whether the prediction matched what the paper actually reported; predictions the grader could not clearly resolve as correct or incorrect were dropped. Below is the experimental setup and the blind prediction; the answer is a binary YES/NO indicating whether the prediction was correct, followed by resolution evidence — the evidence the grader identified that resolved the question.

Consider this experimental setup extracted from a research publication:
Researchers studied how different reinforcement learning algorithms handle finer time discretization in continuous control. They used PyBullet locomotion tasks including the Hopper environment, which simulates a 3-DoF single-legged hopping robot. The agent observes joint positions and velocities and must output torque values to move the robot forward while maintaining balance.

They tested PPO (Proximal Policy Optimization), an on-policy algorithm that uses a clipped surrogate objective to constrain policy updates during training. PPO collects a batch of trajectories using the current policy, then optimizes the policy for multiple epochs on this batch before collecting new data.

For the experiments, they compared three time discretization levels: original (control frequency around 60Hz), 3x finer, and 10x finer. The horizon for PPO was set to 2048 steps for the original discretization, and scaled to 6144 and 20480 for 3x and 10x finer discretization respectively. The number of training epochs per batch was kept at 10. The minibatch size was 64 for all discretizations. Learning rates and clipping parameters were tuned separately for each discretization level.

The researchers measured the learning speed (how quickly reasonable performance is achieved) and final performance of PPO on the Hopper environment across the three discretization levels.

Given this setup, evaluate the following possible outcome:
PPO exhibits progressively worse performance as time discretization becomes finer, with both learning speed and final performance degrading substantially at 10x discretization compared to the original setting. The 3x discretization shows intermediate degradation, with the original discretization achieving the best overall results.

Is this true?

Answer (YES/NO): YES